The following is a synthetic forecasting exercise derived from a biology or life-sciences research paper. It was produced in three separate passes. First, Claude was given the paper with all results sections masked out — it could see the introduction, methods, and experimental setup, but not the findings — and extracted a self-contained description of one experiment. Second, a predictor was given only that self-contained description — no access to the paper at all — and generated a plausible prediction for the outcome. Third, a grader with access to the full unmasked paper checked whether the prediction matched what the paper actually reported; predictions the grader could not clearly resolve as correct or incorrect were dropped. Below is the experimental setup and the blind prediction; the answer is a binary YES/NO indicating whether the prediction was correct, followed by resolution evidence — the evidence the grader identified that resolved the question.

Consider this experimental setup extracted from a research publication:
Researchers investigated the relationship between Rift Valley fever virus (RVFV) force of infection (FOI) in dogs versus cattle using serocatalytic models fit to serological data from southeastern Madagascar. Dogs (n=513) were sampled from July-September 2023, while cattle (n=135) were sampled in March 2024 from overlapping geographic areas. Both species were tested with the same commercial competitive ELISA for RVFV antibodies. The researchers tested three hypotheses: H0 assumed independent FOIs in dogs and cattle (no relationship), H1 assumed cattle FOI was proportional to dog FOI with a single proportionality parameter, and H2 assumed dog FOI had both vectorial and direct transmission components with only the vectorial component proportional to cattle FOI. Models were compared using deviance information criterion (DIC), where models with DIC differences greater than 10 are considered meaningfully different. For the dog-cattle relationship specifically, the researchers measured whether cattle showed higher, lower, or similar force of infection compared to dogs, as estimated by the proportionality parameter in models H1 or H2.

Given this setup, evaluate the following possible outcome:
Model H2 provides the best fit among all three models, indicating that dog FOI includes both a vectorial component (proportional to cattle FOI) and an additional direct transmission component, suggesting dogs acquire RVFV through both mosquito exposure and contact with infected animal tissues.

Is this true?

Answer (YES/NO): NO